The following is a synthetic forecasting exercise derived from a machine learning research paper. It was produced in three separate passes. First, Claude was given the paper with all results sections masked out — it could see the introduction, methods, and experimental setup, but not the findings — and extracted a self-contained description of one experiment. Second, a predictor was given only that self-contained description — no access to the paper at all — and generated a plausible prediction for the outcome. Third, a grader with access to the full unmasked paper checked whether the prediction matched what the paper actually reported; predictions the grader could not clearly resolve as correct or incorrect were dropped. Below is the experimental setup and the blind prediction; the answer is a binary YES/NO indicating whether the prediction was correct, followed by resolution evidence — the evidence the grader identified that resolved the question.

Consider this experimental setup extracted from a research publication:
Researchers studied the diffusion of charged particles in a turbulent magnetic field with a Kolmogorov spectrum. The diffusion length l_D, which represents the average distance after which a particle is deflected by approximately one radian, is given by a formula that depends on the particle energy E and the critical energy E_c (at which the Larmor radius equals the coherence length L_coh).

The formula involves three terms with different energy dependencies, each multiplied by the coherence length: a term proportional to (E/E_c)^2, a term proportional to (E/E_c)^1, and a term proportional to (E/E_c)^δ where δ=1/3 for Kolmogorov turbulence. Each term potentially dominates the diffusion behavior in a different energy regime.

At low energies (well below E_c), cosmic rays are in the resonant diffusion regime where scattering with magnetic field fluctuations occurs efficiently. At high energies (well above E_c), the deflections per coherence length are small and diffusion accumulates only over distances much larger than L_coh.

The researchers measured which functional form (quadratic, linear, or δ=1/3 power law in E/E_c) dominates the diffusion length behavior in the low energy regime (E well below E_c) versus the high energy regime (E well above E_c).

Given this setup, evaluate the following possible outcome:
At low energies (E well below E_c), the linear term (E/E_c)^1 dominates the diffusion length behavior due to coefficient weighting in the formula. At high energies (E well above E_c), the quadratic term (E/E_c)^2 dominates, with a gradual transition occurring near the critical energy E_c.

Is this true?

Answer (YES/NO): NO